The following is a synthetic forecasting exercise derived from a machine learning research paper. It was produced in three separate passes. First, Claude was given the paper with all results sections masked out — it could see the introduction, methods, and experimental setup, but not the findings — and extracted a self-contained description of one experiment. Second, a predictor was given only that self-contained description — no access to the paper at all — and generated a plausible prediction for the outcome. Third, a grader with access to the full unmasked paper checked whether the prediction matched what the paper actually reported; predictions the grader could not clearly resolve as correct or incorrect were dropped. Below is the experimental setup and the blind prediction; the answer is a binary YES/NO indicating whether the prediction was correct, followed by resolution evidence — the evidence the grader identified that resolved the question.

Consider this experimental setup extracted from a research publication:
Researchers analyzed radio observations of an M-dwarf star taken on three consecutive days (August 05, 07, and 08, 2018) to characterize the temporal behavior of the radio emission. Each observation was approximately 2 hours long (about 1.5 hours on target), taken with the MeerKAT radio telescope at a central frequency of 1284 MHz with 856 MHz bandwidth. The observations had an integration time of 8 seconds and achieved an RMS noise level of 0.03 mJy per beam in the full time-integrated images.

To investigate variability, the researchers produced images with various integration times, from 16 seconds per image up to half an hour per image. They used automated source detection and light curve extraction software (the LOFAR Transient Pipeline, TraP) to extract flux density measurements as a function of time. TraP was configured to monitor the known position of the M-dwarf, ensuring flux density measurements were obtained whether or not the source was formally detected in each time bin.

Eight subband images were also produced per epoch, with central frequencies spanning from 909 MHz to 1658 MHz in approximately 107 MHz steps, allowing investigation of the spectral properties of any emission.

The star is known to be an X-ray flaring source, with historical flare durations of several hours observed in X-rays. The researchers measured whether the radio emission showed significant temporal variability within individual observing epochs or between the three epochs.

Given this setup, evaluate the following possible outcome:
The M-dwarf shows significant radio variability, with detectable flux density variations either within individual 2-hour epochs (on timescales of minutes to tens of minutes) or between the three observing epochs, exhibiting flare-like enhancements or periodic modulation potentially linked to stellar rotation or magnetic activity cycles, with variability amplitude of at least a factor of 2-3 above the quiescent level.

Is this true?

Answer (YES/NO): NO